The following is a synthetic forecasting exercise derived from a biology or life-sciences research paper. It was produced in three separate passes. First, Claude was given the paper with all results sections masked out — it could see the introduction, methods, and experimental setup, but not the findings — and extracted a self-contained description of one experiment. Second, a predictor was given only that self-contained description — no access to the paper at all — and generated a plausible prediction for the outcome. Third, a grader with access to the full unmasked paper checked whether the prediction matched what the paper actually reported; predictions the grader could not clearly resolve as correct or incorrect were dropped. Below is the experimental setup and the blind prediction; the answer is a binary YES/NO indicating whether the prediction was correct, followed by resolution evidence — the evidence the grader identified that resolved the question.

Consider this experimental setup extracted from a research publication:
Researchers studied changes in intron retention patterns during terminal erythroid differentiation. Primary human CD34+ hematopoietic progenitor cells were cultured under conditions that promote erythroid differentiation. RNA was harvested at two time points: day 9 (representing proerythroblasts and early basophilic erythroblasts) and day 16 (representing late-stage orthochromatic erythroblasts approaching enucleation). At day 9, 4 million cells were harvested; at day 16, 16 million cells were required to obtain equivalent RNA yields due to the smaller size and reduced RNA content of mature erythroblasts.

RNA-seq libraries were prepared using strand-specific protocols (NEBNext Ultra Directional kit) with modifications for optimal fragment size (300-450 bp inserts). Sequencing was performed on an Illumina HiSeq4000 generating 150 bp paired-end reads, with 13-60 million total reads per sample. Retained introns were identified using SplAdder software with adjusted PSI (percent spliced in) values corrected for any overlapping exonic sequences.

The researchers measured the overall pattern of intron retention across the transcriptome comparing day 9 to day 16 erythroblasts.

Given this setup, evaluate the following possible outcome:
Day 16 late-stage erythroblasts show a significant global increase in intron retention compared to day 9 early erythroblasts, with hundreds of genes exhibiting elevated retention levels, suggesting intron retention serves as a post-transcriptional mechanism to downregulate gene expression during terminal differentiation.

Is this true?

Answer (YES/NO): NO